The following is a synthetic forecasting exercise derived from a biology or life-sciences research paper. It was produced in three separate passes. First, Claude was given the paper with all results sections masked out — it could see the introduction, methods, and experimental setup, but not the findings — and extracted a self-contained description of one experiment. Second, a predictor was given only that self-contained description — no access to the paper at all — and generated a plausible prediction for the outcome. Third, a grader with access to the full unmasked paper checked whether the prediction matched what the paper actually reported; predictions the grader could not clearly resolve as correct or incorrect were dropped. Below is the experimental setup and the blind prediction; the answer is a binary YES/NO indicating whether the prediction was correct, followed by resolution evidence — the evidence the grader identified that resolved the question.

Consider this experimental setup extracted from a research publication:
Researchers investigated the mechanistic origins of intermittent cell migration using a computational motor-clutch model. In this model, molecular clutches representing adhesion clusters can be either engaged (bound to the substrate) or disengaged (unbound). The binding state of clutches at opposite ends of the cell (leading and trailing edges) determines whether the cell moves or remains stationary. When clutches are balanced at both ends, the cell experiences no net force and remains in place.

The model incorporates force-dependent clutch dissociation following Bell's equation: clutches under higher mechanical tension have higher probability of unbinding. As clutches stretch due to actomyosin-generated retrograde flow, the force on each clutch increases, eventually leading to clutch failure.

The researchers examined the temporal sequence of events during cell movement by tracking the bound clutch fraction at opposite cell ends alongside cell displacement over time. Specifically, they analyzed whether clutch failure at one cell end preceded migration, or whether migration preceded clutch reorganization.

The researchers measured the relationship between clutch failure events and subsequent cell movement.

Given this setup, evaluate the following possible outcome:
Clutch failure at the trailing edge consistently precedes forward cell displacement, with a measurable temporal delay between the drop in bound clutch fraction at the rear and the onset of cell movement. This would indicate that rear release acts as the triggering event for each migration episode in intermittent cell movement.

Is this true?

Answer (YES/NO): YES